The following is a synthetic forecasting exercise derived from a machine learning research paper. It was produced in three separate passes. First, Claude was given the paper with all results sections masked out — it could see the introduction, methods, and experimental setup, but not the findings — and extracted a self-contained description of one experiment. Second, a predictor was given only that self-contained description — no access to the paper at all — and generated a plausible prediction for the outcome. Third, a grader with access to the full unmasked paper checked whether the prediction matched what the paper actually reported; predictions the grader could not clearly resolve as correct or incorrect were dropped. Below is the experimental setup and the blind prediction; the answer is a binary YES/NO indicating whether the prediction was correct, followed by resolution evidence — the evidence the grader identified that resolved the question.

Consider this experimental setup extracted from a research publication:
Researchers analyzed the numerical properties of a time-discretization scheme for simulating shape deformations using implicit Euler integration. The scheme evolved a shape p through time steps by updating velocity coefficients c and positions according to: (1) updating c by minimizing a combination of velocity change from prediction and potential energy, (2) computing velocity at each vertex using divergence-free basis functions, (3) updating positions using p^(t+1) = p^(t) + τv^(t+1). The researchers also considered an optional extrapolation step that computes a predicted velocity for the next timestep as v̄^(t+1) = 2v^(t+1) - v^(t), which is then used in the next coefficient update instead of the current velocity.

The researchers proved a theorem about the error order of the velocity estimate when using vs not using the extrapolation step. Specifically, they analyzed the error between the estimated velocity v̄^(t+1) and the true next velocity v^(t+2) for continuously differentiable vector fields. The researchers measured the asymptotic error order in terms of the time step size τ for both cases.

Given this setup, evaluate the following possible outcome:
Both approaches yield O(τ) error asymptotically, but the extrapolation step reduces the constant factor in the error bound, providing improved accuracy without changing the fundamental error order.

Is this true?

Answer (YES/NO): NO